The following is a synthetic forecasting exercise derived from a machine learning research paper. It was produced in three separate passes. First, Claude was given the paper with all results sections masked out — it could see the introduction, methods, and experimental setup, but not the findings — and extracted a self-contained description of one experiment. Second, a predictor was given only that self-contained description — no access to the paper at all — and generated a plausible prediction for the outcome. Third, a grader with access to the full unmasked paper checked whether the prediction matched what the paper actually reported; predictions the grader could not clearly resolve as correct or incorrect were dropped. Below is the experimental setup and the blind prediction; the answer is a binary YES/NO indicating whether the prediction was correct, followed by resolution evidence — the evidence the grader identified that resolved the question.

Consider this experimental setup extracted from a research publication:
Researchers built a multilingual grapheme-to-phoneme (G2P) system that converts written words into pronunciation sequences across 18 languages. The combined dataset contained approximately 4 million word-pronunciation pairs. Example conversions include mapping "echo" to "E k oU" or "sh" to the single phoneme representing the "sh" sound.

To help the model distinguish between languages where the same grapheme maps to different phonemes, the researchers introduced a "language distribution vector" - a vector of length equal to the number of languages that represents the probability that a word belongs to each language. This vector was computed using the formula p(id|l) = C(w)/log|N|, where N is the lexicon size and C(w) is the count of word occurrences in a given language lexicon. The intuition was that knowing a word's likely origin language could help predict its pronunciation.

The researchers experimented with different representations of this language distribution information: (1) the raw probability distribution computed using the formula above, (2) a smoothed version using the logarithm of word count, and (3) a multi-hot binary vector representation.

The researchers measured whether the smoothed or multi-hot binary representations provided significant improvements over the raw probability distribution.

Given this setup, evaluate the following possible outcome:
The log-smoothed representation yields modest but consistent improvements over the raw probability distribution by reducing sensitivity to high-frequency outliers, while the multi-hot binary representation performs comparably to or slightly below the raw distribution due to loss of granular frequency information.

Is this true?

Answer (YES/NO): NO